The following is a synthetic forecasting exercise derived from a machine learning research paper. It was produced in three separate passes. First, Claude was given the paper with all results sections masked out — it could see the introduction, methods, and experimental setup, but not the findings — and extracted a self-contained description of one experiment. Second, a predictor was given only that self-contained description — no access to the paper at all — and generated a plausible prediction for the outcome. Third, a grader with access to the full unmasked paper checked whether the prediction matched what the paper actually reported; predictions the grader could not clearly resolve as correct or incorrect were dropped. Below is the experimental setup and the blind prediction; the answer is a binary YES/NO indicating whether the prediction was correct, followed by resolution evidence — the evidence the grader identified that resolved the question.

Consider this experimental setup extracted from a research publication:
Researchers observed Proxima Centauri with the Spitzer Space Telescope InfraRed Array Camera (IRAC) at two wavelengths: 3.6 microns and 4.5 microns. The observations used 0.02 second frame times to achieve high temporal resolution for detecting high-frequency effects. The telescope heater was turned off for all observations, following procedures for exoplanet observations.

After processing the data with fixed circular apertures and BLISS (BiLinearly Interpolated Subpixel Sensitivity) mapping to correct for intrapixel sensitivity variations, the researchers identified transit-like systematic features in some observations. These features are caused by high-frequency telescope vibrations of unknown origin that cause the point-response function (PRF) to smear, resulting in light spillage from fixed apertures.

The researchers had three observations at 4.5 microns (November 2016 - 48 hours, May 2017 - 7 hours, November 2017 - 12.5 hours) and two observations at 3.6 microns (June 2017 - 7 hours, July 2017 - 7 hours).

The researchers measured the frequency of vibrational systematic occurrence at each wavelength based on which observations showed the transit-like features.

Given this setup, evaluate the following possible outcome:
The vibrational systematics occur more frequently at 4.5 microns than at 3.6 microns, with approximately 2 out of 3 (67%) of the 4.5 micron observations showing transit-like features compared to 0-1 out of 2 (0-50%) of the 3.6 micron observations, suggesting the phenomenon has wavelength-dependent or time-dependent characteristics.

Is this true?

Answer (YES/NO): NO